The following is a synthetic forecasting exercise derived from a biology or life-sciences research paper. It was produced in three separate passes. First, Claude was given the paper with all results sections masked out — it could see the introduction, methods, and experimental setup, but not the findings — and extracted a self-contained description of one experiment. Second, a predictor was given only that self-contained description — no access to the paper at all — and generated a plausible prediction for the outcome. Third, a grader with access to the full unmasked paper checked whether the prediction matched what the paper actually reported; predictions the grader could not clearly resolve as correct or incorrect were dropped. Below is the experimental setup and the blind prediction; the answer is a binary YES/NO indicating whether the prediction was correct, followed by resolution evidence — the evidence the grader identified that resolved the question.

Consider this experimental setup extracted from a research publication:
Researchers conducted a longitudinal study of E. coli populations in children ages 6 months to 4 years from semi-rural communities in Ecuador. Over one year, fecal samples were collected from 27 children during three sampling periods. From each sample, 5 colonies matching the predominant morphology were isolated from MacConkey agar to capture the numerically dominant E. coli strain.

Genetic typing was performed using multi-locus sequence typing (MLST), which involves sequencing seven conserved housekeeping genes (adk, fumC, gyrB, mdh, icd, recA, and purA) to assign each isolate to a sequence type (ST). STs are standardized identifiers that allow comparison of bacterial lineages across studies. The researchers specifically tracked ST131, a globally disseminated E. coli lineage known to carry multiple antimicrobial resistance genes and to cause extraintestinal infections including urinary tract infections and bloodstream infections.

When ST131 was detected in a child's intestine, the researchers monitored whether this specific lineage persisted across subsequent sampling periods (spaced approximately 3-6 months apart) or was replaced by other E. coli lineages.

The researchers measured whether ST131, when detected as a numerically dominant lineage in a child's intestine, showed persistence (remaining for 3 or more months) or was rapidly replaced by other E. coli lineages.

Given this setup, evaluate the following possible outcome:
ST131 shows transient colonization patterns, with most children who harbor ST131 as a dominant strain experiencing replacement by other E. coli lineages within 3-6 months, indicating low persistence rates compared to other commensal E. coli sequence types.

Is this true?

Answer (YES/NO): NO